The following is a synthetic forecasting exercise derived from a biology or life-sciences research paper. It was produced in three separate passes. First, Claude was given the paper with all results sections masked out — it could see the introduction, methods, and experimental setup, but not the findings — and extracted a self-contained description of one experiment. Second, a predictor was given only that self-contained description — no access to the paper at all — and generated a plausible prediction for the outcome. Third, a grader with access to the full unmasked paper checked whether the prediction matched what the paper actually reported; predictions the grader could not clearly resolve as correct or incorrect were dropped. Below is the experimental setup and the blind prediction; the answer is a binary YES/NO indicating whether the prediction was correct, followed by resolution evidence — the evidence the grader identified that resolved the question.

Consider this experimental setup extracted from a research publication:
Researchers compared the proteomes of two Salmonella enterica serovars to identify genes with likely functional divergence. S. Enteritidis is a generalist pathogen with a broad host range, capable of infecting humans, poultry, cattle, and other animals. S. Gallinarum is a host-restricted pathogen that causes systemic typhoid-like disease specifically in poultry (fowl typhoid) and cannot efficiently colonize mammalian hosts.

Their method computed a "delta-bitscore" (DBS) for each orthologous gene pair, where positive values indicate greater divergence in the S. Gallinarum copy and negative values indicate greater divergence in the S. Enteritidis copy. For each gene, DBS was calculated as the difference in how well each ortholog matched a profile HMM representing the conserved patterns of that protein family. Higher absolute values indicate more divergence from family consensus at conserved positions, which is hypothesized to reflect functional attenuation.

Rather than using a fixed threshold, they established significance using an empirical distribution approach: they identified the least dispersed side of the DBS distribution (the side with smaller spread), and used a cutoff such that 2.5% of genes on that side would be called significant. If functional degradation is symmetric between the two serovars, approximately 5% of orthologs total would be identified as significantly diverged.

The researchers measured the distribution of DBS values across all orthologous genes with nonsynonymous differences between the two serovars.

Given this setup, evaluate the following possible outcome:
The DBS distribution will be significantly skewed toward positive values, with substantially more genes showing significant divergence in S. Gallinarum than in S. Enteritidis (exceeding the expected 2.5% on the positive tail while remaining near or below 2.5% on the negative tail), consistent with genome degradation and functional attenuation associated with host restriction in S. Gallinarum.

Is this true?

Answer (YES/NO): YES